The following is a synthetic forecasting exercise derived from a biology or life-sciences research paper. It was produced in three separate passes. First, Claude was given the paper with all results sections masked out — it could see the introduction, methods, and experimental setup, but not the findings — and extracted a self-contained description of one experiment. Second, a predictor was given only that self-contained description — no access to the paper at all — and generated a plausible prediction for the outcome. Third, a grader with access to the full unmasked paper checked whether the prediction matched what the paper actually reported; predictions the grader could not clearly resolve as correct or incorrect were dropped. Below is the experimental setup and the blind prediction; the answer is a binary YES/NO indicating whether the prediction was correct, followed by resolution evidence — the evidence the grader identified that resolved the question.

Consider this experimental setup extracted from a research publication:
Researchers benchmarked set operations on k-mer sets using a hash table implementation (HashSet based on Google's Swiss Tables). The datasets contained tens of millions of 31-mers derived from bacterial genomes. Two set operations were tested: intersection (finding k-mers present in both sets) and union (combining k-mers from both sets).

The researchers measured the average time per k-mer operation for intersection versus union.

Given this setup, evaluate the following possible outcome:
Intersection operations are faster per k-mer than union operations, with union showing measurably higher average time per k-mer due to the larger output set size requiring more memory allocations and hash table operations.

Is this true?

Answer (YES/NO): YES